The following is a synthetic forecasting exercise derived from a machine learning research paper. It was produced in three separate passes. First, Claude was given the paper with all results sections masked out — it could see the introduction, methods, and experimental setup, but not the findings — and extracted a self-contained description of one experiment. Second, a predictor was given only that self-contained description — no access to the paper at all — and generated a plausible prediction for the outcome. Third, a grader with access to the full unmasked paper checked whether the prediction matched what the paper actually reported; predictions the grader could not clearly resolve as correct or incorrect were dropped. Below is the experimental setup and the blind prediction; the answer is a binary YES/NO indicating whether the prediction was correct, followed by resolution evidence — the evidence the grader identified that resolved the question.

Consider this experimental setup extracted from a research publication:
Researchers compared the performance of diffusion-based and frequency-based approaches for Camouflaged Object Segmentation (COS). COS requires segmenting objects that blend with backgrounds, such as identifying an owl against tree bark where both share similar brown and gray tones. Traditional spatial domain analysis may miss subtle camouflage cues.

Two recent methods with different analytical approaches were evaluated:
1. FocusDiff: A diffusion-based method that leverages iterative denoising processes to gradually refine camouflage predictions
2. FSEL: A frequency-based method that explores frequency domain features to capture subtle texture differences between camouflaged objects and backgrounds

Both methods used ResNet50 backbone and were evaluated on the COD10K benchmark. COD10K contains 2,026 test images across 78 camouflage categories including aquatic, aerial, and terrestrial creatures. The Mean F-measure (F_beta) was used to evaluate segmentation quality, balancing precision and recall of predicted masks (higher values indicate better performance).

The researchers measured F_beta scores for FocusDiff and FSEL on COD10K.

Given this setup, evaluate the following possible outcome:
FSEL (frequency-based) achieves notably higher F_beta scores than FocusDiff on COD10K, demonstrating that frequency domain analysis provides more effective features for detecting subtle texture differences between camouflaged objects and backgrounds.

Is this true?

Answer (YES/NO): NO